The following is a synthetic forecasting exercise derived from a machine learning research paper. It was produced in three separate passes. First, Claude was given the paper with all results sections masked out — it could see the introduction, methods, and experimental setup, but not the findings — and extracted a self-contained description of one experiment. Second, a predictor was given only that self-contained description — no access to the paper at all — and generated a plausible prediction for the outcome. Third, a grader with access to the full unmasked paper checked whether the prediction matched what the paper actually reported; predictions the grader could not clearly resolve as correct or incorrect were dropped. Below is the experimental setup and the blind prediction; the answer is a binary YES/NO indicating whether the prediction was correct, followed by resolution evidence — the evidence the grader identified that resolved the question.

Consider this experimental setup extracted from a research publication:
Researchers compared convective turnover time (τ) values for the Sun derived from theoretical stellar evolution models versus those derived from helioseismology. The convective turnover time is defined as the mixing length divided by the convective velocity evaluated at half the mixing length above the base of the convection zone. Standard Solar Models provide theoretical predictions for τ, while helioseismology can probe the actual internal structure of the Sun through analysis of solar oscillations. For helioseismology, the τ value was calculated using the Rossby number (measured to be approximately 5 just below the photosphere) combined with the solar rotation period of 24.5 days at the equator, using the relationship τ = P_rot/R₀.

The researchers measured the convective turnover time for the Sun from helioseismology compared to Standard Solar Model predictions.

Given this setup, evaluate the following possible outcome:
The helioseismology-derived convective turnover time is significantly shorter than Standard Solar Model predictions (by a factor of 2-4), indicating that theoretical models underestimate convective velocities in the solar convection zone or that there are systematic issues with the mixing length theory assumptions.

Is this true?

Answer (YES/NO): NO